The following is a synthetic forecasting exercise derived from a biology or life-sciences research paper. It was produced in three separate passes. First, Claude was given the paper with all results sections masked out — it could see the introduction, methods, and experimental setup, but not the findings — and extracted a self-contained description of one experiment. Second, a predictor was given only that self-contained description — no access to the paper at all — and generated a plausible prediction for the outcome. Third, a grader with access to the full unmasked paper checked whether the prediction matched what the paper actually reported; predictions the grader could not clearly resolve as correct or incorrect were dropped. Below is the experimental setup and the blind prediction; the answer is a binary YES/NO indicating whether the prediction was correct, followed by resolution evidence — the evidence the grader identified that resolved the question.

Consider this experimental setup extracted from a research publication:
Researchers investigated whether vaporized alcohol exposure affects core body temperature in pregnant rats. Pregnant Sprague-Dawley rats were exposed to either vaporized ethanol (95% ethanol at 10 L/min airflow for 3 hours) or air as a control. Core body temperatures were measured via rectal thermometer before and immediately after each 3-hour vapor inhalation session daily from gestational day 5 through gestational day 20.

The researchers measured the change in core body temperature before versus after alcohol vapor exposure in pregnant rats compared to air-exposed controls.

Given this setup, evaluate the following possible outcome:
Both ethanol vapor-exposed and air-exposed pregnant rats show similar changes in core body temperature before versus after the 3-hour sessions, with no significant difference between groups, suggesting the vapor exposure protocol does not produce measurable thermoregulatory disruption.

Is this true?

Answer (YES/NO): YES